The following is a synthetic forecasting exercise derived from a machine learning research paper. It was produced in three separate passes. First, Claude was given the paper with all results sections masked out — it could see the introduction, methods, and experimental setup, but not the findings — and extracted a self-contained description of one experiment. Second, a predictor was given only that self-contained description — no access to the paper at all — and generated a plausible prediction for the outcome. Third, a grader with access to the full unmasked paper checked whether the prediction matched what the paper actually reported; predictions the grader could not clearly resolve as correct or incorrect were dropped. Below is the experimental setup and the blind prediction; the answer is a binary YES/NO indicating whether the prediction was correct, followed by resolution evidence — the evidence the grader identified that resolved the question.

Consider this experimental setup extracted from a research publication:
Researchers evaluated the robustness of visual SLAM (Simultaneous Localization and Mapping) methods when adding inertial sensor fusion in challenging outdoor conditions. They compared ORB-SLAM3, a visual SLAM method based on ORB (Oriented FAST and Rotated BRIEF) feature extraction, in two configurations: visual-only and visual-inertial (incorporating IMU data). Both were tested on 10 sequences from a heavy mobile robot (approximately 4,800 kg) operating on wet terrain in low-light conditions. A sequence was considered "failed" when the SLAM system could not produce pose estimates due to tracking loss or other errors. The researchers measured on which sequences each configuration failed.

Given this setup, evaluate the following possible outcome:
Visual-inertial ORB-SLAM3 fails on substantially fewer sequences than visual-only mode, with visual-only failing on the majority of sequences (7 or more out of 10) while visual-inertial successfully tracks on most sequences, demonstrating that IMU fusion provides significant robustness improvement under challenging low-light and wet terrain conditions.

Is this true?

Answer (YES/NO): NO